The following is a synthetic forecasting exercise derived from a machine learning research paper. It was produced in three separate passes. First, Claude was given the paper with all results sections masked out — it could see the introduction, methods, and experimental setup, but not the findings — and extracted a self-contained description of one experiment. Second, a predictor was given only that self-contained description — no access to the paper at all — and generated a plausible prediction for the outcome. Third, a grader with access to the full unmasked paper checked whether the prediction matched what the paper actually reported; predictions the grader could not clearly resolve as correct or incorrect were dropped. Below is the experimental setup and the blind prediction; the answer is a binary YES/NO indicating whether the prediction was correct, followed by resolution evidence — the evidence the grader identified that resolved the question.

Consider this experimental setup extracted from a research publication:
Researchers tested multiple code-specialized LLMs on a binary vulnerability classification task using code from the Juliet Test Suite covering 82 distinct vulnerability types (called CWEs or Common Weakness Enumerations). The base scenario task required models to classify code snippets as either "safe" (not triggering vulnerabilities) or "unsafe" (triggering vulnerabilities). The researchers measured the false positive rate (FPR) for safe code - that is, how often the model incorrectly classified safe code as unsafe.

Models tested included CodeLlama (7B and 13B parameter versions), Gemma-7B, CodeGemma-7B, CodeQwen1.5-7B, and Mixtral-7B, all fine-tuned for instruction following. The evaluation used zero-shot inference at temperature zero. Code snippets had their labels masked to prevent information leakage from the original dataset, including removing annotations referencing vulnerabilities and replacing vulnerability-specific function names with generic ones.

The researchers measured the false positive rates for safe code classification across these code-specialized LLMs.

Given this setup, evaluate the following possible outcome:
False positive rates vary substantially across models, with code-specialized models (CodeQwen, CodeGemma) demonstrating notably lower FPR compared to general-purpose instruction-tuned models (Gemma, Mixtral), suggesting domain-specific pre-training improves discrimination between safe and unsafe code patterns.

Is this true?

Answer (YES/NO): NO